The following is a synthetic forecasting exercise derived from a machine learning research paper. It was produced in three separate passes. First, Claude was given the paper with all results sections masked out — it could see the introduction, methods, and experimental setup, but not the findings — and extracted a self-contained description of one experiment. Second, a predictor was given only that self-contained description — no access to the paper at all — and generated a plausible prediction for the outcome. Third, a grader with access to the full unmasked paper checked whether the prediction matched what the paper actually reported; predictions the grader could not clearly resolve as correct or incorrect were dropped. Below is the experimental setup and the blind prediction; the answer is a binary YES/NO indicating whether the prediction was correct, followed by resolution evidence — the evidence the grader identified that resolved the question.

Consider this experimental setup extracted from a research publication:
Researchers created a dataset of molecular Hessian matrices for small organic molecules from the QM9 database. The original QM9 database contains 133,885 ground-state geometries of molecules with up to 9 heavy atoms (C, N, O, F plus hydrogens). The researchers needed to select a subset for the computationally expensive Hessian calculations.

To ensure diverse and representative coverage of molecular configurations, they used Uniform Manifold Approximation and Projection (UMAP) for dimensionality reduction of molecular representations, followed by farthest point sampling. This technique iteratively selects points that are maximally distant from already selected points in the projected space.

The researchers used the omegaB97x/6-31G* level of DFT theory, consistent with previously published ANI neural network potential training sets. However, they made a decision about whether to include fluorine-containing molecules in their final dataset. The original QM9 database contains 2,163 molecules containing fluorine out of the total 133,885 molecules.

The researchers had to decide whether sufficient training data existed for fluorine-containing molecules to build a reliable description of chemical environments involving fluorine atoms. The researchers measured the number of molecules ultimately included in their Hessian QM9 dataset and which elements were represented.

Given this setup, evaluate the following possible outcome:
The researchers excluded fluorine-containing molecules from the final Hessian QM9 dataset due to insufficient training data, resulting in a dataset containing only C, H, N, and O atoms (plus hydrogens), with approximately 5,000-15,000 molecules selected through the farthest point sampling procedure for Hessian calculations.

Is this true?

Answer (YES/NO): NO